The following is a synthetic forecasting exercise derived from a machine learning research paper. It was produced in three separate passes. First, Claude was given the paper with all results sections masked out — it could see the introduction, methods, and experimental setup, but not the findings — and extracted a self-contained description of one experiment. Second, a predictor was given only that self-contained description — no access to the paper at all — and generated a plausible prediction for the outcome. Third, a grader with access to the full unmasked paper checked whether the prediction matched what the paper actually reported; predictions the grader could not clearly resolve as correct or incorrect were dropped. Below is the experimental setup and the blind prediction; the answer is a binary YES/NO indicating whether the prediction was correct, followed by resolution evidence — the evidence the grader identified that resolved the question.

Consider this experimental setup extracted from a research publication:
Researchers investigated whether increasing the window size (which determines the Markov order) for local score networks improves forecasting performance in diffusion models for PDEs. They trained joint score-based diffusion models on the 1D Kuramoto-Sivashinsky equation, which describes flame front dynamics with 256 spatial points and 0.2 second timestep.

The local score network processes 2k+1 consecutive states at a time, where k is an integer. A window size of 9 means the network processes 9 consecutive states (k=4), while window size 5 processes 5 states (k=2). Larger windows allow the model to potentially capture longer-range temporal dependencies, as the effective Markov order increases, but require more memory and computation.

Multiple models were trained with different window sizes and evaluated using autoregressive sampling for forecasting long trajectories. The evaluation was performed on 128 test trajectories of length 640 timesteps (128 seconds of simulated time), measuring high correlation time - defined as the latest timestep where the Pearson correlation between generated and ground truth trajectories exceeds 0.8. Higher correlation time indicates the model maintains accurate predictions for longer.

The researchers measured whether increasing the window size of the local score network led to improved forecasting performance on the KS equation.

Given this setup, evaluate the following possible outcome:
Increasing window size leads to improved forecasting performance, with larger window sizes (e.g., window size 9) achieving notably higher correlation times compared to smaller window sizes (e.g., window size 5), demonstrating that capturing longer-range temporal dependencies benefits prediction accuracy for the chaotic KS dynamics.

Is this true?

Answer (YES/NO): NO